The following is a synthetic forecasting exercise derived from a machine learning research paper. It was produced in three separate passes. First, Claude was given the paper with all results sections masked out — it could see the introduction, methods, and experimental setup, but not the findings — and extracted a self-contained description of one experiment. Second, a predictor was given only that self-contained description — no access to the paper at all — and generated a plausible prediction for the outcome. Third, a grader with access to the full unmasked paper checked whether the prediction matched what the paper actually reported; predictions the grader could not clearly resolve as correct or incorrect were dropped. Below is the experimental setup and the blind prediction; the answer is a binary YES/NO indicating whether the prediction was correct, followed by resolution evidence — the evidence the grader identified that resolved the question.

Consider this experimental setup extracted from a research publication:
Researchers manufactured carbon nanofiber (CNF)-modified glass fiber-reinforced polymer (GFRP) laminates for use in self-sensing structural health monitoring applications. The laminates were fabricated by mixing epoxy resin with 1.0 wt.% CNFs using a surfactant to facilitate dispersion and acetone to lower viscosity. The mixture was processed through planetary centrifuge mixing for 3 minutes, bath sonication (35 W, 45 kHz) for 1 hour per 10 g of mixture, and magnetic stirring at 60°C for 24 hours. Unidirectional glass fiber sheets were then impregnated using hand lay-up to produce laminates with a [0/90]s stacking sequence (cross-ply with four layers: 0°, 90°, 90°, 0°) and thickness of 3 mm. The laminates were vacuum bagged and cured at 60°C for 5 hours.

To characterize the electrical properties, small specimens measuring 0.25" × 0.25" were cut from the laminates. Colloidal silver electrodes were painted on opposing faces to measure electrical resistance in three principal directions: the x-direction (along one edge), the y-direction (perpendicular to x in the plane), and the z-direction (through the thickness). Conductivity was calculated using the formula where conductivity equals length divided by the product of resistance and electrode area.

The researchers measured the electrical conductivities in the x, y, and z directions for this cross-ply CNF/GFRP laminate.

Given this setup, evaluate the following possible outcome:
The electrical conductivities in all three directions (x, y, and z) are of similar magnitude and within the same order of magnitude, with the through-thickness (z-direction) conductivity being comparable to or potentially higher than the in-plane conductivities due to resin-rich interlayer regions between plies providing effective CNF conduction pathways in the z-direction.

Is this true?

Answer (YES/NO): NO